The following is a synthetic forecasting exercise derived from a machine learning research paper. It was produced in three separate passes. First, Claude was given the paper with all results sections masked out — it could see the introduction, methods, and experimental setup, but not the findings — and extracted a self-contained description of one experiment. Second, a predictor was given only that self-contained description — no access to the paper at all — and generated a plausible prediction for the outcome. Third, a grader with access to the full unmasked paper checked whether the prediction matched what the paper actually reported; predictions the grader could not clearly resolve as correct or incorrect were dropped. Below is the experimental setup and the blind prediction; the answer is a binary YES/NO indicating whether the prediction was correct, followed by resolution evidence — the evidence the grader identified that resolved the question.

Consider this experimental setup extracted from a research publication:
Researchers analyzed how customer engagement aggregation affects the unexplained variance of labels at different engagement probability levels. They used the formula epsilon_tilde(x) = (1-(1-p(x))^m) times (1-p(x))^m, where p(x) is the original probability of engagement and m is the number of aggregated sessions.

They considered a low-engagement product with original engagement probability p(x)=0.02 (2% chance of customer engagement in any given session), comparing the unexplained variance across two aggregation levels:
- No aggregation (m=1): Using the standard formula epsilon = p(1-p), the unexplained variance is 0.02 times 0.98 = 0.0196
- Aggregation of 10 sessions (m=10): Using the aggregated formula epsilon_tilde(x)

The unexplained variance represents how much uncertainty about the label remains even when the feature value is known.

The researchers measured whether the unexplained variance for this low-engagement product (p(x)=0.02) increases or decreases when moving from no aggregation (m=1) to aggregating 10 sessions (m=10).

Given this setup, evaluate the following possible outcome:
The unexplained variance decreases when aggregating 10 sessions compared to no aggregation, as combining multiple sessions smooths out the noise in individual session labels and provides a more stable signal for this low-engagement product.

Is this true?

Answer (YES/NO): NO